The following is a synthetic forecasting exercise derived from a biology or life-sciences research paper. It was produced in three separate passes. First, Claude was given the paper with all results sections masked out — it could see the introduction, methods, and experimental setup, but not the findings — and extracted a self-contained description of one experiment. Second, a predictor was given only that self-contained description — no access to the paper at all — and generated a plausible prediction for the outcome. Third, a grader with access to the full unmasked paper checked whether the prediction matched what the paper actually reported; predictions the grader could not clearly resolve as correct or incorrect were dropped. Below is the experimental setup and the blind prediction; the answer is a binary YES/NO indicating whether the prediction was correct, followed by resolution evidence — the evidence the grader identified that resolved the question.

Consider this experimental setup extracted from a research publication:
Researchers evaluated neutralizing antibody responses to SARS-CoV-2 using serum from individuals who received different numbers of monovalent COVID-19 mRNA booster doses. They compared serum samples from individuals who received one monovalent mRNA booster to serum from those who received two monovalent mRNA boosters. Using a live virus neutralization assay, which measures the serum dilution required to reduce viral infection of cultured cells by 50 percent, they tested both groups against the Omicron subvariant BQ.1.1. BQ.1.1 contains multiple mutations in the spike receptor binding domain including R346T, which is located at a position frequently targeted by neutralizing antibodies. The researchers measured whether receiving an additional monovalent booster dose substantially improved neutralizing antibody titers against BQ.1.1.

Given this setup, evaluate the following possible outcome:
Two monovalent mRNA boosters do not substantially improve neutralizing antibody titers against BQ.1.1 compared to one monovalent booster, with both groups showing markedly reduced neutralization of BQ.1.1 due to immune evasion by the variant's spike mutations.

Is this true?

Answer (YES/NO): YES